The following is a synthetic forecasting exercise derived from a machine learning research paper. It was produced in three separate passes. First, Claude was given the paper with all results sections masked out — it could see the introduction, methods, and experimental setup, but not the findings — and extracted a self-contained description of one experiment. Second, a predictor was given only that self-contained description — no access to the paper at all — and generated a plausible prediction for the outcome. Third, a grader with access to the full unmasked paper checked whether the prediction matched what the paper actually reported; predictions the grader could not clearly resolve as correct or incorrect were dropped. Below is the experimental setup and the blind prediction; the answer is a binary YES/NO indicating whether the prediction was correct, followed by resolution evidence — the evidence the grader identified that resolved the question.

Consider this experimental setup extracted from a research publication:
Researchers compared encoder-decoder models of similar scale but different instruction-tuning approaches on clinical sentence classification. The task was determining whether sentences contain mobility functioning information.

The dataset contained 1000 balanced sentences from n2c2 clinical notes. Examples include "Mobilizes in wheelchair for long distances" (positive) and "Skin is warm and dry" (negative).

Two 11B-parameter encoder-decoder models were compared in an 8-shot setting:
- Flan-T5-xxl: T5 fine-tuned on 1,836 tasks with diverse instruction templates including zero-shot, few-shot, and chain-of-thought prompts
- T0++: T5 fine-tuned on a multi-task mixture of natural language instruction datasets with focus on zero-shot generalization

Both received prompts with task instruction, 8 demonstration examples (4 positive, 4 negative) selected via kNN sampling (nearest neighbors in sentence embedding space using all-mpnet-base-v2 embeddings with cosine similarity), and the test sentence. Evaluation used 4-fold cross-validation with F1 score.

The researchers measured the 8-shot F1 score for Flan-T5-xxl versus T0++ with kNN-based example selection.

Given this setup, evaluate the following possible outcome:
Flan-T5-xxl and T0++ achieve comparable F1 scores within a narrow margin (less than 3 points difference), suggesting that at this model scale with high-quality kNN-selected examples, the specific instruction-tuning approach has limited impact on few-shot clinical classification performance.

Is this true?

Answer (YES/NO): NO